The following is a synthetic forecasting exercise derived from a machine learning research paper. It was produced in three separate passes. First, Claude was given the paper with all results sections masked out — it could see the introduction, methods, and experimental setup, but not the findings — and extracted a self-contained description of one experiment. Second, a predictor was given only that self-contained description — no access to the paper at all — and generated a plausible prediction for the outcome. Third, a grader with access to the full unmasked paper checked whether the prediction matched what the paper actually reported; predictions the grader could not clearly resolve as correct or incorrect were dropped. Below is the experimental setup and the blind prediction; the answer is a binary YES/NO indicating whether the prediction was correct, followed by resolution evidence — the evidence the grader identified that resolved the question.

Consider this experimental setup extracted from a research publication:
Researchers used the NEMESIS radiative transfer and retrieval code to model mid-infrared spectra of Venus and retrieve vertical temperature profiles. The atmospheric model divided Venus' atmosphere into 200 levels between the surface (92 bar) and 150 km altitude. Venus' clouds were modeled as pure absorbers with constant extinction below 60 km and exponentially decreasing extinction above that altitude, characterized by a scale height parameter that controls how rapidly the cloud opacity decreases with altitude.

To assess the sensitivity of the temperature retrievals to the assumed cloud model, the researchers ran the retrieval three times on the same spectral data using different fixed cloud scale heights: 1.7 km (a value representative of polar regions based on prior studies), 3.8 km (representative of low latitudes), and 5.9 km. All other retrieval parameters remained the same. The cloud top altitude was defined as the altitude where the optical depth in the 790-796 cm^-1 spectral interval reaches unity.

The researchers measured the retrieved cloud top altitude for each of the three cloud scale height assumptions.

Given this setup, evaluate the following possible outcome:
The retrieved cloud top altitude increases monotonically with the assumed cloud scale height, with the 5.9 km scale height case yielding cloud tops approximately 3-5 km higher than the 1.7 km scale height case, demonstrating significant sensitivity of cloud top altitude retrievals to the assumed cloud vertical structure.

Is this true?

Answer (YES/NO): NO